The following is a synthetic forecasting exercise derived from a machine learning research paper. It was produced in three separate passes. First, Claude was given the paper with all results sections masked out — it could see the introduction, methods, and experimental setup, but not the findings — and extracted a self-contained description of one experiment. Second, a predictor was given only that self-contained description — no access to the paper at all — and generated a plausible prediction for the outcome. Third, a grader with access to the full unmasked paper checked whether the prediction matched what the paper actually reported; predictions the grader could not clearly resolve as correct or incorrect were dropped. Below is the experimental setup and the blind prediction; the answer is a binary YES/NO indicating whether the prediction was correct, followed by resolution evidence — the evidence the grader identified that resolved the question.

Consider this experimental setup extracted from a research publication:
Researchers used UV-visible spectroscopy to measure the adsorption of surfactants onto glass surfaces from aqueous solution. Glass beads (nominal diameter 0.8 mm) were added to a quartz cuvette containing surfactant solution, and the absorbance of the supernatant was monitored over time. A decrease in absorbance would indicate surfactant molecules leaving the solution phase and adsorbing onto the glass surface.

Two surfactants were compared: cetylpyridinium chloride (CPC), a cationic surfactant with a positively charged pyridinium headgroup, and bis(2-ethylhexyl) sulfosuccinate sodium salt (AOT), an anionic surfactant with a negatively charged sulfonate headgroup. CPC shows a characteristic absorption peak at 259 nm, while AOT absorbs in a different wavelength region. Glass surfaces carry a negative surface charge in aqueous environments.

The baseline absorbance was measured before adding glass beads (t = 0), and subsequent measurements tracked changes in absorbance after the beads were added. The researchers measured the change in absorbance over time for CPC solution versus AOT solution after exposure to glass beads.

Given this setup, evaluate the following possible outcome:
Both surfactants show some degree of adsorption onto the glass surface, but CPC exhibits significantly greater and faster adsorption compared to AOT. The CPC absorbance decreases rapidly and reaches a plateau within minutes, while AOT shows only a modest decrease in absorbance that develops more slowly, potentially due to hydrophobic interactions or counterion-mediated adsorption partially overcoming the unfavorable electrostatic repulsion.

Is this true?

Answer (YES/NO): NO